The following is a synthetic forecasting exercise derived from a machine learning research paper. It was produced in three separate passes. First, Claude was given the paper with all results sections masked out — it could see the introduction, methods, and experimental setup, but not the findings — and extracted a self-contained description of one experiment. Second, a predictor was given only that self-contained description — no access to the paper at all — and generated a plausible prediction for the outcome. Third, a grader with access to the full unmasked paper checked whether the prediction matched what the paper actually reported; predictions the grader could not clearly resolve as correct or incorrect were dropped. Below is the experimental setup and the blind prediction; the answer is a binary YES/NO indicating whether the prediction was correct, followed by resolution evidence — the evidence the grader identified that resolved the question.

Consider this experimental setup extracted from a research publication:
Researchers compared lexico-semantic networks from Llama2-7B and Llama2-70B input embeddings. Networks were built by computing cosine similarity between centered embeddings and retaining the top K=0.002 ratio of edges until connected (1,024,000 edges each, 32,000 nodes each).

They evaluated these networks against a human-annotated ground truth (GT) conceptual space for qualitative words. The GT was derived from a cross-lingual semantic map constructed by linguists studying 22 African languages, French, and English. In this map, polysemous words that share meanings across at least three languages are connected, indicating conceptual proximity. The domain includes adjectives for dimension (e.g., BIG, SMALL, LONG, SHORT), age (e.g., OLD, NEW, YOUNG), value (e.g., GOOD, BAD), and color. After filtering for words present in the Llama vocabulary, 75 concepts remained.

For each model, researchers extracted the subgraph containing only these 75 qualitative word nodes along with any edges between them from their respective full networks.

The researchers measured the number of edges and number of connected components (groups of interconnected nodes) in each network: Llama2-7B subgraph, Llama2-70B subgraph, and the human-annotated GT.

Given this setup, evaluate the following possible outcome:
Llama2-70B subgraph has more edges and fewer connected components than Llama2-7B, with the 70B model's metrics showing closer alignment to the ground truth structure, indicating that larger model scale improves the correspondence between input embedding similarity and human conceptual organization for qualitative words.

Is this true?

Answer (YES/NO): NO